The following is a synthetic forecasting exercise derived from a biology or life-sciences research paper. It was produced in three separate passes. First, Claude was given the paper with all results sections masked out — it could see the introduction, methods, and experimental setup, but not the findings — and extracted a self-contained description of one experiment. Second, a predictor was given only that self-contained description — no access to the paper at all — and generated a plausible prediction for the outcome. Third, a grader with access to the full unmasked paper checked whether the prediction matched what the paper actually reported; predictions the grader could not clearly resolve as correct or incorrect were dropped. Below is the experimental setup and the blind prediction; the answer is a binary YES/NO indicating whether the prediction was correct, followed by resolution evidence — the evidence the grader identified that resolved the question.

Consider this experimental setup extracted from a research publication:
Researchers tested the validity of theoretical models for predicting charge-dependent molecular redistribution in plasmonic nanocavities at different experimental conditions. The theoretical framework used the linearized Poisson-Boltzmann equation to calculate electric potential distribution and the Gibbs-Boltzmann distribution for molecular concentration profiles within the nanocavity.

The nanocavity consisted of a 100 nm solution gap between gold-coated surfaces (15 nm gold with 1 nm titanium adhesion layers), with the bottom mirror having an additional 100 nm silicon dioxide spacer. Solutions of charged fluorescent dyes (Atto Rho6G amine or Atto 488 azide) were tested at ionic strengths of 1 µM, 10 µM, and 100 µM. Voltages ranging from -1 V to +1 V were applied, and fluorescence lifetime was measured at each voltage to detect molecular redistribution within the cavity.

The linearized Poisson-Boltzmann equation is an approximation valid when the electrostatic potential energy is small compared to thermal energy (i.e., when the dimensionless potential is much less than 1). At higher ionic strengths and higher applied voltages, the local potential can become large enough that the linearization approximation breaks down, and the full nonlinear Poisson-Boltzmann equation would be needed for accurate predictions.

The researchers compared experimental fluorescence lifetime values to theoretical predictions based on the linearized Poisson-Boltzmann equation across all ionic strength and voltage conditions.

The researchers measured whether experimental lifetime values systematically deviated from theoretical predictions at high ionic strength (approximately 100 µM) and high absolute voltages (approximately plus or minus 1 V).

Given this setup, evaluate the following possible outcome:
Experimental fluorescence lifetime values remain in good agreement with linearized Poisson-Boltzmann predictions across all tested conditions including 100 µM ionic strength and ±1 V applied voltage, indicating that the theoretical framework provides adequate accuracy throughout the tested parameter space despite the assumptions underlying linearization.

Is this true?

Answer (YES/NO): NO